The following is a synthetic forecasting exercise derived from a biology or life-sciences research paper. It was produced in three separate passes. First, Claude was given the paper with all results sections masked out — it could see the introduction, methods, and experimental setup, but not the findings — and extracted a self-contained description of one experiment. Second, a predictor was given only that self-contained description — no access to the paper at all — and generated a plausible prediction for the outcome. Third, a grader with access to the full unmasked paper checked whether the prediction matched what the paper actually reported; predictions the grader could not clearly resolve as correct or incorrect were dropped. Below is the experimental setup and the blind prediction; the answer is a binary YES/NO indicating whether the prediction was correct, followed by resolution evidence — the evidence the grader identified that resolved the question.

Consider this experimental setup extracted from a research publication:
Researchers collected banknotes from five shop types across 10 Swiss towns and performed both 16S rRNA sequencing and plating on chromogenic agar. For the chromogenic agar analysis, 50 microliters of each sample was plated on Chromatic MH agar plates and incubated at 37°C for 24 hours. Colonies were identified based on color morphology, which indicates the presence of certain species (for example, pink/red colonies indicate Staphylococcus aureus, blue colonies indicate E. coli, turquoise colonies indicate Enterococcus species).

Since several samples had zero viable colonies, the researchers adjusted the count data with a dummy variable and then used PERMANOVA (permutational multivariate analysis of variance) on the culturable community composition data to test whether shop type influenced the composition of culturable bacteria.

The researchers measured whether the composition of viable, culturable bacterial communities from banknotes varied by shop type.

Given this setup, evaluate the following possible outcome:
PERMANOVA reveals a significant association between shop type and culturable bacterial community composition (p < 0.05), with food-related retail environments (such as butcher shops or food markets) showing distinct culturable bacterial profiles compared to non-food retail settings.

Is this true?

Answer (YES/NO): NO